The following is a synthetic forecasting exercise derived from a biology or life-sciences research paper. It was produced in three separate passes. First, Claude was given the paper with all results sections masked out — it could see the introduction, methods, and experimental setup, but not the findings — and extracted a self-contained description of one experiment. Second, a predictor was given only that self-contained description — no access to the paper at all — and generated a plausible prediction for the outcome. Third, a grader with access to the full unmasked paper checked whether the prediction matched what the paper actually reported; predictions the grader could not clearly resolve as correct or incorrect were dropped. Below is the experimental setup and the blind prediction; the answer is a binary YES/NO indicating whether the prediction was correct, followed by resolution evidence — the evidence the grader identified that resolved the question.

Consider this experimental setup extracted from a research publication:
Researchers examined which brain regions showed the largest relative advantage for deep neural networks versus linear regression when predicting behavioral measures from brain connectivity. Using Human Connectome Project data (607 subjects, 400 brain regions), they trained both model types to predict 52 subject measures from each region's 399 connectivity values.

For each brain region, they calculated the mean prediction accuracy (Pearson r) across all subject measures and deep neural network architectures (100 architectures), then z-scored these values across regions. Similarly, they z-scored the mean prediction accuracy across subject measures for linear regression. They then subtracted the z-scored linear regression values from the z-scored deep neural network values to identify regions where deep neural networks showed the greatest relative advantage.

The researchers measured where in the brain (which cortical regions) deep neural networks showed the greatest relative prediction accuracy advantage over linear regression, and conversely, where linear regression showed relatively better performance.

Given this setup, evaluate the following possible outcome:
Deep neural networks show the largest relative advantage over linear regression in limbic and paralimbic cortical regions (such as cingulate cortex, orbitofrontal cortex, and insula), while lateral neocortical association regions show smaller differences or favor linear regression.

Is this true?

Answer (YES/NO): NO